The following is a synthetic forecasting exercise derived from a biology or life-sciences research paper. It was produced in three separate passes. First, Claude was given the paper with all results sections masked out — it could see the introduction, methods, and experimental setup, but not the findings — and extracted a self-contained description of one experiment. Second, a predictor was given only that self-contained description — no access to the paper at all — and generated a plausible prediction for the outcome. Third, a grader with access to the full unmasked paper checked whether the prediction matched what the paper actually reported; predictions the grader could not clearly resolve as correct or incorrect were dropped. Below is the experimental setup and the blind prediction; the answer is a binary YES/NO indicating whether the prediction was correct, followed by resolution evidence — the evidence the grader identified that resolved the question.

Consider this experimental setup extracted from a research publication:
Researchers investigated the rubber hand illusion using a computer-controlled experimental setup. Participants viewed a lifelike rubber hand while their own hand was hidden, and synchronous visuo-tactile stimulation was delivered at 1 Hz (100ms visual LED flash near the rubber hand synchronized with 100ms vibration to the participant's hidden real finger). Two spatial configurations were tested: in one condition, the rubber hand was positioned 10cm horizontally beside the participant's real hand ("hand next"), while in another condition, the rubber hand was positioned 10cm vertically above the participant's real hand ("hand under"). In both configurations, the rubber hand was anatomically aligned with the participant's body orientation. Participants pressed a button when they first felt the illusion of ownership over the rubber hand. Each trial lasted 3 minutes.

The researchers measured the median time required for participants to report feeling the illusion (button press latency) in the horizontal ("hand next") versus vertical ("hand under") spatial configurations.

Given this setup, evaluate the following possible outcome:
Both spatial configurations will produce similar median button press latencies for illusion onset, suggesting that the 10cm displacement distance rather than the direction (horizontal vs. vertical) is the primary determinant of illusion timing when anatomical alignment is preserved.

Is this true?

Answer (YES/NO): NO